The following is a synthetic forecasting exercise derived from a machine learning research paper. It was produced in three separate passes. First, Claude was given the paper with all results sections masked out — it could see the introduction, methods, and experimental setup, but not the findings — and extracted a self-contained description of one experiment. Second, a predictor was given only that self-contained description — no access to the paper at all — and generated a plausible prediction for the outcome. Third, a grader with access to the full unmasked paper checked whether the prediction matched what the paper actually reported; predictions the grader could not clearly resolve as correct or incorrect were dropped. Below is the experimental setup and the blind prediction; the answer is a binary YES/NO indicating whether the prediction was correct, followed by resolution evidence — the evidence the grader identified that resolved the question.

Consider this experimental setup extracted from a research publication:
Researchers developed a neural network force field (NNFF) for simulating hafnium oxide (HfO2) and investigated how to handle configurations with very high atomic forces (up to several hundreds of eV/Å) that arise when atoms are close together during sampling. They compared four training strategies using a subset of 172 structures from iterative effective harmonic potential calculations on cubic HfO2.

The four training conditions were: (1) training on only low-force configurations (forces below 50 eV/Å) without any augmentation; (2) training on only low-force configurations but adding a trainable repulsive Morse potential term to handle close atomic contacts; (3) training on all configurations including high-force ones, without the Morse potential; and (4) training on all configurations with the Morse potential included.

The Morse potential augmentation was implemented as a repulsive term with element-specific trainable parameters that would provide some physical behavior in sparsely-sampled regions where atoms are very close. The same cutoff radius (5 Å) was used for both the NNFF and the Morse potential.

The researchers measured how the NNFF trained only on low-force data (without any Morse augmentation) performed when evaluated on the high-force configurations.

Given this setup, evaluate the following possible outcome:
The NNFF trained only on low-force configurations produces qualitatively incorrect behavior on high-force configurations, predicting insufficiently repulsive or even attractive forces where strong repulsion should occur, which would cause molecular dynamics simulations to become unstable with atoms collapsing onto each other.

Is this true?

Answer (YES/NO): YES